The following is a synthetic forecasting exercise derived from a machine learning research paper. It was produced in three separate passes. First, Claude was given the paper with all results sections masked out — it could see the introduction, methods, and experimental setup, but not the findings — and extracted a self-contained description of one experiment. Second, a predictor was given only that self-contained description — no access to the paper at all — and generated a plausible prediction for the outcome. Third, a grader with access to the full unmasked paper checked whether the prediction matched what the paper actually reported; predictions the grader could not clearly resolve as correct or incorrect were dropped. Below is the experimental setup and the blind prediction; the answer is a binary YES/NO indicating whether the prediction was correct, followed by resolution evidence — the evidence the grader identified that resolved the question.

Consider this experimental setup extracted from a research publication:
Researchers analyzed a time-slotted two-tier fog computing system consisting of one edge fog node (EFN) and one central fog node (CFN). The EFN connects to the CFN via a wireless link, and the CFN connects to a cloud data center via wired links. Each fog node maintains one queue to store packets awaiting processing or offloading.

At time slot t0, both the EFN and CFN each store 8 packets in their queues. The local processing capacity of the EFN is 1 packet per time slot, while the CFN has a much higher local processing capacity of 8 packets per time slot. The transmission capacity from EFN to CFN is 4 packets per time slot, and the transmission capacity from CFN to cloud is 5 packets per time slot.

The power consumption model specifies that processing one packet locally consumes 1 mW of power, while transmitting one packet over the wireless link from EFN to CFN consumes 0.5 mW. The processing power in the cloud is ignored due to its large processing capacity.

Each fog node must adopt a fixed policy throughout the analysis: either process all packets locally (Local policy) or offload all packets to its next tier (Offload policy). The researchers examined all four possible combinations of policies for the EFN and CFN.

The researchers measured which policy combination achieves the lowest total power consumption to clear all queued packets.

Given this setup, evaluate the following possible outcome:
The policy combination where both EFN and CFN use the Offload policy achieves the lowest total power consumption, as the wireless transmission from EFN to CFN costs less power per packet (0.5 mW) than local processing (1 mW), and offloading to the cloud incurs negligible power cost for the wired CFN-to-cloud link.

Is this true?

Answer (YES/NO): YES